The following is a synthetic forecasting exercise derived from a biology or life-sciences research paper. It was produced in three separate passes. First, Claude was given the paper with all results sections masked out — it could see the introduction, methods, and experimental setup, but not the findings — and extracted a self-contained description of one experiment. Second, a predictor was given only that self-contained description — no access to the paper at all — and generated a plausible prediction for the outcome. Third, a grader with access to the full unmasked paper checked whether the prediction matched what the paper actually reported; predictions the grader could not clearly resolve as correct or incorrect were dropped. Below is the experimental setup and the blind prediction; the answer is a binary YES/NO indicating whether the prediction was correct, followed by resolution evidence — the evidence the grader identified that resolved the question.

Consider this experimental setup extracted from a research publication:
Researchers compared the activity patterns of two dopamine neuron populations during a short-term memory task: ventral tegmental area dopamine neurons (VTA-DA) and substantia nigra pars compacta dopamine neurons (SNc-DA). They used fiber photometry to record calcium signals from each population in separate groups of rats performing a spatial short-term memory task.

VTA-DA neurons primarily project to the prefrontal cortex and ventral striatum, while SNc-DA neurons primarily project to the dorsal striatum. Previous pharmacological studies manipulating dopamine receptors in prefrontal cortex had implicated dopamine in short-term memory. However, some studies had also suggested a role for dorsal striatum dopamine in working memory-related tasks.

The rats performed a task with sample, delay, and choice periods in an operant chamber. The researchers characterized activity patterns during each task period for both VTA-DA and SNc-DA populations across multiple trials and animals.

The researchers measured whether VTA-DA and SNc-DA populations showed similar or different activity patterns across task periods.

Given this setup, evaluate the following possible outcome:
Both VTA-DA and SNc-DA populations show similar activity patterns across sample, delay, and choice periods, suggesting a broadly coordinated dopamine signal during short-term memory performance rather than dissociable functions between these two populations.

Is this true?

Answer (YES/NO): NO